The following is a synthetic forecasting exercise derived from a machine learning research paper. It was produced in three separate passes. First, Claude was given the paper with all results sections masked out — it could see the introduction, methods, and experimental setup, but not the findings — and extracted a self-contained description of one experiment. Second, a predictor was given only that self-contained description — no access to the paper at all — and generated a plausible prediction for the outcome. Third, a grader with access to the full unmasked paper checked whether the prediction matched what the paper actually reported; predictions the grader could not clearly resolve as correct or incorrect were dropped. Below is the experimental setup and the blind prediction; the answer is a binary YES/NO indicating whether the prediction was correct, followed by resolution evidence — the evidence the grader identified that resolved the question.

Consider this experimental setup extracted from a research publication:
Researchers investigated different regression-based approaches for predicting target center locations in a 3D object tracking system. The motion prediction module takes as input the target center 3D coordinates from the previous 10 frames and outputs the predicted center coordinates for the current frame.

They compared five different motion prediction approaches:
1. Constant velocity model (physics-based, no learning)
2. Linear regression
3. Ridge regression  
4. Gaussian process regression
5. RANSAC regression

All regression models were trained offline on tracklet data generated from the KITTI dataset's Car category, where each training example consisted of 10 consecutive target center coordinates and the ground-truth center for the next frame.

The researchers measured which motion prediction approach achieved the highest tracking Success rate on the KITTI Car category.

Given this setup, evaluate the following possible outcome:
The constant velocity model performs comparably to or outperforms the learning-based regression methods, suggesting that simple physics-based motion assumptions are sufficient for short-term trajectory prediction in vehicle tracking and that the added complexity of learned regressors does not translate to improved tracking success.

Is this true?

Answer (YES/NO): YES